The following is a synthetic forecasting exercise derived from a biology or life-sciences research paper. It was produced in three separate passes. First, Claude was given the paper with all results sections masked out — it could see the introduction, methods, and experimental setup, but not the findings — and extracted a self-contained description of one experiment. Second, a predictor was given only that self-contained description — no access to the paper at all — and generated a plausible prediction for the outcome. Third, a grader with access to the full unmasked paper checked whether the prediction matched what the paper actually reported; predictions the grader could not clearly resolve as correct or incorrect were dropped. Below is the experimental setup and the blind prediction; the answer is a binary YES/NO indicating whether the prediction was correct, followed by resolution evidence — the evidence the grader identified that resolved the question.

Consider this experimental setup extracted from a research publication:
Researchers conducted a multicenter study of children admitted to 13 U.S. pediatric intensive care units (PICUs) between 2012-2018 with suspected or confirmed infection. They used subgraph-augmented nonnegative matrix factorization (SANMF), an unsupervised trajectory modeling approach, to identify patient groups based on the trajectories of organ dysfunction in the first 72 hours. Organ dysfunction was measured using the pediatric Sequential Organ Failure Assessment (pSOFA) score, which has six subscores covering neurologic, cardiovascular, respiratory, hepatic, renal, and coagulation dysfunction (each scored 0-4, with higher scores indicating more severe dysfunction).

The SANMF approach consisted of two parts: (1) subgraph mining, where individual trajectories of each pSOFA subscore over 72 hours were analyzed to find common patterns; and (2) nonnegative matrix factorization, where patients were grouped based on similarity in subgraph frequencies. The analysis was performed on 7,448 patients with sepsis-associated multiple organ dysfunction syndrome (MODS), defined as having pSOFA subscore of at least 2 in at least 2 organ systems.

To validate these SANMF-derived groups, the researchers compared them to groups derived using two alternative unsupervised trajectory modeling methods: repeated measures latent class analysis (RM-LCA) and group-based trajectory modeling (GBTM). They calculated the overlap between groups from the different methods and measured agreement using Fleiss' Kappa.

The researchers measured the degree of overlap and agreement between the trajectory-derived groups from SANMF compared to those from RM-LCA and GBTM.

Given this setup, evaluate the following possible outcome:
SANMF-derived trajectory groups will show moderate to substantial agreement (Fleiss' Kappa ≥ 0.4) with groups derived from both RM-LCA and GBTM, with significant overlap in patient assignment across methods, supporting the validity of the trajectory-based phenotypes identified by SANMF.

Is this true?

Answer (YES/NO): NO